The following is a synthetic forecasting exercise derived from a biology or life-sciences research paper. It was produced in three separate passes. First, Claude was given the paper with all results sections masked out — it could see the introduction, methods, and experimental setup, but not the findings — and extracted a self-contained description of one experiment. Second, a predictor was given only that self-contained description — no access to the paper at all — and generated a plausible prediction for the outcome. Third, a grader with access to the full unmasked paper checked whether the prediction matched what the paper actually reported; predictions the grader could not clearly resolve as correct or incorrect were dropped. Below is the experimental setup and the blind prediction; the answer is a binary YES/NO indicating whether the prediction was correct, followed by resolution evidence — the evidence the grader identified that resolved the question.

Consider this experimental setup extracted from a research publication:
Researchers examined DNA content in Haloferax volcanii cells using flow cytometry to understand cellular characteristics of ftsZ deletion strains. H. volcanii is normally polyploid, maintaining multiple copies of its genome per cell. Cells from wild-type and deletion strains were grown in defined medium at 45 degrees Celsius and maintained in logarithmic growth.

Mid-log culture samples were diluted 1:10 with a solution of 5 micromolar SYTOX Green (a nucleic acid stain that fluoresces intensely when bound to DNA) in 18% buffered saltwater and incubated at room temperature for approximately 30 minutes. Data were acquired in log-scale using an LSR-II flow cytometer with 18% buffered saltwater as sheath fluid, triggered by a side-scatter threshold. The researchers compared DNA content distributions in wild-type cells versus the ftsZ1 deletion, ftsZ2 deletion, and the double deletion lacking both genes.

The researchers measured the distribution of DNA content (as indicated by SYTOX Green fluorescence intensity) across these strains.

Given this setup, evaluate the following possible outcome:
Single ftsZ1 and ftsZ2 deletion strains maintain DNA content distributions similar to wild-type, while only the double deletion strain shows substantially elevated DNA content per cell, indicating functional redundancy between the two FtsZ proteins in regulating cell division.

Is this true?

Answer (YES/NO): NO